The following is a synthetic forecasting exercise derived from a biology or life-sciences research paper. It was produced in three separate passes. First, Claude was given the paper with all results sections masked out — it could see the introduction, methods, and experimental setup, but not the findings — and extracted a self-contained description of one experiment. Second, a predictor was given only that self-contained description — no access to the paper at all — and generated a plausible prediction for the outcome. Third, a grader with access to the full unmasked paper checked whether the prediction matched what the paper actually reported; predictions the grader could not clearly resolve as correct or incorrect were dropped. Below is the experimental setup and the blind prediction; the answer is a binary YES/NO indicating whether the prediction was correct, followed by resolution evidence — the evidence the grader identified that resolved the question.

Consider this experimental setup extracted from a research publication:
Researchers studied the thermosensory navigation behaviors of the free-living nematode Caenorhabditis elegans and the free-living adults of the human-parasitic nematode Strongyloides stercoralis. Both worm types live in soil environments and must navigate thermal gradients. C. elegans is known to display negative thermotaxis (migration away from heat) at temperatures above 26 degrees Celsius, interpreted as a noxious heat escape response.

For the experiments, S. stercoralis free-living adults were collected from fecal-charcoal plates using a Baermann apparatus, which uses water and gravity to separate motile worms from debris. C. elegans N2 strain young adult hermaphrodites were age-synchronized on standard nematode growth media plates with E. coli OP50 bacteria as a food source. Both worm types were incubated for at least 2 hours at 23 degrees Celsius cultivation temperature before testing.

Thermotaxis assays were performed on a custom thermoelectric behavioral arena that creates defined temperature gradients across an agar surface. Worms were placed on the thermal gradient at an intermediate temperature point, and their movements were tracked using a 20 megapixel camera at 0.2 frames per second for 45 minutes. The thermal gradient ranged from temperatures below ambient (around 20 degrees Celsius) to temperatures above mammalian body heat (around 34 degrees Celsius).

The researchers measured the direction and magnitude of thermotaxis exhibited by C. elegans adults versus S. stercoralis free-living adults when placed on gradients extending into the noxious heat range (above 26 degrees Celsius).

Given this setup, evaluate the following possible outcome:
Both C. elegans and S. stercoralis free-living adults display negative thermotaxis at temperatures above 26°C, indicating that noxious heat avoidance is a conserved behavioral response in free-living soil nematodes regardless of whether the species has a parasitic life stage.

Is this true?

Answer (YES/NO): NO